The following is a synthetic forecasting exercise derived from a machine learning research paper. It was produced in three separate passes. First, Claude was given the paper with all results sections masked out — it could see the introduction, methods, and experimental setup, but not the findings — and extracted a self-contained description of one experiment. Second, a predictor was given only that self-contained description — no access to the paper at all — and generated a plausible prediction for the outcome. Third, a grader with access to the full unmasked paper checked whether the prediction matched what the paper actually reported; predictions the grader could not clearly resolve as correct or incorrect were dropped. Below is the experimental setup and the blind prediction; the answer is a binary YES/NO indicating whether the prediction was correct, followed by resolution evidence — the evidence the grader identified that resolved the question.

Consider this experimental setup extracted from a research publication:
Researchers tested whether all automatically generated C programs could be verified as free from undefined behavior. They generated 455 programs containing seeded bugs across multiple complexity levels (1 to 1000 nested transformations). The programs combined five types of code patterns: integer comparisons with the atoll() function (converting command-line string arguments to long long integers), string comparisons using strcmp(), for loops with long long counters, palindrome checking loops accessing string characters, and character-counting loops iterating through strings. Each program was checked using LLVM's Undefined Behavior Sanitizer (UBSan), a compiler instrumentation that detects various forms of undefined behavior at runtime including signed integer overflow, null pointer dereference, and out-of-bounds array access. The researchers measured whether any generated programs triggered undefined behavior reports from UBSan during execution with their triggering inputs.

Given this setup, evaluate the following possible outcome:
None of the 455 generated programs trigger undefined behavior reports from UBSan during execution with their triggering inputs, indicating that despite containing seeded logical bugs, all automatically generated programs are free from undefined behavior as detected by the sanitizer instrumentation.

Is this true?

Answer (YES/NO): YES